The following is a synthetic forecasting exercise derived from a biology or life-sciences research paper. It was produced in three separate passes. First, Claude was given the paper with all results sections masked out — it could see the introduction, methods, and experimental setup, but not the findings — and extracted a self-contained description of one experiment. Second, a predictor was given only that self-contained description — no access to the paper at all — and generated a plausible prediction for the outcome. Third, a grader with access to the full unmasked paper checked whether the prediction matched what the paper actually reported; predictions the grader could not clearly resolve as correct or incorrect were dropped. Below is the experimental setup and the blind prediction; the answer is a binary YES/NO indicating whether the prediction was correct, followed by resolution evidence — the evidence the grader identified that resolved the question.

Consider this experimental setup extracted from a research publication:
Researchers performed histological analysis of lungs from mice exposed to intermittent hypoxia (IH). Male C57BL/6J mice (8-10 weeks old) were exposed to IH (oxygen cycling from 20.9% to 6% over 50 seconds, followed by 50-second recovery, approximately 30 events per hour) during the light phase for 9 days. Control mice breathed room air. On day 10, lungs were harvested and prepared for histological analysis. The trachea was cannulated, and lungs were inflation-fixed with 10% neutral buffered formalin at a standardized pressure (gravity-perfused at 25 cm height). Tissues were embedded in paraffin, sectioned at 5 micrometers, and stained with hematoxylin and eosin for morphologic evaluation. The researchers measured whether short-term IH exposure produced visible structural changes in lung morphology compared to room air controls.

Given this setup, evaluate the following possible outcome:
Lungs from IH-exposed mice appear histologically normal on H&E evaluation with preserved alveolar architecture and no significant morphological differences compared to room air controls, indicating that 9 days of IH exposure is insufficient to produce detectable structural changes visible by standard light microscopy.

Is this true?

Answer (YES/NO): YES